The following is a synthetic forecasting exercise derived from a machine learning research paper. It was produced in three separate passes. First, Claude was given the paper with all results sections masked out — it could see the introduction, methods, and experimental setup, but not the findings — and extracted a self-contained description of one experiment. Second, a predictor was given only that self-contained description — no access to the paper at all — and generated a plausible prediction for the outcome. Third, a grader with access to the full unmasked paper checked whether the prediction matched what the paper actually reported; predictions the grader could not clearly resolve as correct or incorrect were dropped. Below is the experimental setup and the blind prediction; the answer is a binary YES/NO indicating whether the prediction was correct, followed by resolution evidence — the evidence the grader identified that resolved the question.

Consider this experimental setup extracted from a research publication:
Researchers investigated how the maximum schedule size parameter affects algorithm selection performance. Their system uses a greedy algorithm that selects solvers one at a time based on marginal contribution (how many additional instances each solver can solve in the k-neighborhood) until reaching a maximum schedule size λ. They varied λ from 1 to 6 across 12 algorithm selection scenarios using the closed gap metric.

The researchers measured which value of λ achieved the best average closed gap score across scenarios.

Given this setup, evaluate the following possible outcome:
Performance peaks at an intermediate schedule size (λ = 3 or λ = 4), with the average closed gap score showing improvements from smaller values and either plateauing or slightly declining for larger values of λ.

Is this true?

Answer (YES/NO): YES